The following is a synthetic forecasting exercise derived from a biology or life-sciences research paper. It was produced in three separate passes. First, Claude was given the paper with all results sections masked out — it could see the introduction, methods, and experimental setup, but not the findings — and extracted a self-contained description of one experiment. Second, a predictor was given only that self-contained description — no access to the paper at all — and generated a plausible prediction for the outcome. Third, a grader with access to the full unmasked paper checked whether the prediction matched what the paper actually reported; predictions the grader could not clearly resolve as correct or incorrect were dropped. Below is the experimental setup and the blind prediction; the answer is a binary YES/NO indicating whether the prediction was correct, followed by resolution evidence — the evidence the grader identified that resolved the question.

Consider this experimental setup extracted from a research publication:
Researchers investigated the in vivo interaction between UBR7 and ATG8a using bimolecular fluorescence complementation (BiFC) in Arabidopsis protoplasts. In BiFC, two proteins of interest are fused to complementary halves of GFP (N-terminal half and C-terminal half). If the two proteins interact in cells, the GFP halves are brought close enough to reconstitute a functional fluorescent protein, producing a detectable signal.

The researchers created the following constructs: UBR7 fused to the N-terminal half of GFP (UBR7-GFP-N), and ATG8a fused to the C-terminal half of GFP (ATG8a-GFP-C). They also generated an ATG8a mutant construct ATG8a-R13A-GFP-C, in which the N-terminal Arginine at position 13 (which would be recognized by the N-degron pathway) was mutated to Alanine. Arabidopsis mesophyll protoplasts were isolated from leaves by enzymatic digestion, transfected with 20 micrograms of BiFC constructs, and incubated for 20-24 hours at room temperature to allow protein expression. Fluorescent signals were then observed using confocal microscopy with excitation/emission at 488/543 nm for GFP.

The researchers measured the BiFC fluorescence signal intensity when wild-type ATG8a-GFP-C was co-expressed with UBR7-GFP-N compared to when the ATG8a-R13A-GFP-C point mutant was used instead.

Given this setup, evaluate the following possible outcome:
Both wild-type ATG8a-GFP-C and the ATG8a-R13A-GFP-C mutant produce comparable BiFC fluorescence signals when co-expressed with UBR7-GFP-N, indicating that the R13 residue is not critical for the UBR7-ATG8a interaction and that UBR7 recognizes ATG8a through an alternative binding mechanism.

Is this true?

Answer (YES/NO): NO